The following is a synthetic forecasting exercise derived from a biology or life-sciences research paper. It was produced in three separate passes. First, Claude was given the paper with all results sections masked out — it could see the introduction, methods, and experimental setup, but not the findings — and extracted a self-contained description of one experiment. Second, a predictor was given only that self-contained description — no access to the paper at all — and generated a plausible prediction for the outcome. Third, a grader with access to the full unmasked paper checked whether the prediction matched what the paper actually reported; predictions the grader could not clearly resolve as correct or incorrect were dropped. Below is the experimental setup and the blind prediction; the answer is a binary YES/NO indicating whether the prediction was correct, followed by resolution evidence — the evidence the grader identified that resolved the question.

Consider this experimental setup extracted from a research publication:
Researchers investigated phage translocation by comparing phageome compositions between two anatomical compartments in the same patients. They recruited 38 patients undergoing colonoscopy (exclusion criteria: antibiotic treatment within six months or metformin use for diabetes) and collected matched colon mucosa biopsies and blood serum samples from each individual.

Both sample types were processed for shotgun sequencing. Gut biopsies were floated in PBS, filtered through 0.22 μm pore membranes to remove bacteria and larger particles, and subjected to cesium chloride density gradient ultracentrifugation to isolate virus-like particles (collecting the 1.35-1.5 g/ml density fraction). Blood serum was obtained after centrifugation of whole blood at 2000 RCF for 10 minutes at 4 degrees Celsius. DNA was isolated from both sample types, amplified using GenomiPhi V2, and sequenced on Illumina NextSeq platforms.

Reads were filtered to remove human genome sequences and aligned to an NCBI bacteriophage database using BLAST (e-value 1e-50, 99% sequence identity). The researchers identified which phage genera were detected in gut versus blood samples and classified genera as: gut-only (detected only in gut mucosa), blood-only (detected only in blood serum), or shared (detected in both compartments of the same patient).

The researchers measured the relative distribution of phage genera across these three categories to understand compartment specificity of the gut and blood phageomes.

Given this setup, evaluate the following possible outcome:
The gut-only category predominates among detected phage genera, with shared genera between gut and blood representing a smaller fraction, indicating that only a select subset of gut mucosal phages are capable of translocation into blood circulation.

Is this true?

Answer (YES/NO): YES